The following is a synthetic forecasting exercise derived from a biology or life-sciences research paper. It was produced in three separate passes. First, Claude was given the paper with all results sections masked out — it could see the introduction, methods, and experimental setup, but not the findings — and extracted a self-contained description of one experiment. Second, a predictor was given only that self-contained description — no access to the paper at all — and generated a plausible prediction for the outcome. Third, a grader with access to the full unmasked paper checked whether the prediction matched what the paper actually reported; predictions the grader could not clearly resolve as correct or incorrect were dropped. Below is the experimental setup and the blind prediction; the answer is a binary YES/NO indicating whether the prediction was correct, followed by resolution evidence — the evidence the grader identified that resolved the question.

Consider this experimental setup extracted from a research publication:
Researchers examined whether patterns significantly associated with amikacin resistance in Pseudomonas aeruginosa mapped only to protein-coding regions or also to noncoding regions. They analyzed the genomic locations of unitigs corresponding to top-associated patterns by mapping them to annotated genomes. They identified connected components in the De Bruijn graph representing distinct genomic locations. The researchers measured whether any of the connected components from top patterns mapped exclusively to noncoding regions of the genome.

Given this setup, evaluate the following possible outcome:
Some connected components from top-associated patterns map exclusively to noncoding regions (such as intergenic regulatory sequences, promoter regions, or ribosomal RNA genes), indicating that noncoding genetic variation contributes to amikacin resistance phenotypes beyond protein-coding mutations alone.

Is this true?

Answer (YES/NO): YES